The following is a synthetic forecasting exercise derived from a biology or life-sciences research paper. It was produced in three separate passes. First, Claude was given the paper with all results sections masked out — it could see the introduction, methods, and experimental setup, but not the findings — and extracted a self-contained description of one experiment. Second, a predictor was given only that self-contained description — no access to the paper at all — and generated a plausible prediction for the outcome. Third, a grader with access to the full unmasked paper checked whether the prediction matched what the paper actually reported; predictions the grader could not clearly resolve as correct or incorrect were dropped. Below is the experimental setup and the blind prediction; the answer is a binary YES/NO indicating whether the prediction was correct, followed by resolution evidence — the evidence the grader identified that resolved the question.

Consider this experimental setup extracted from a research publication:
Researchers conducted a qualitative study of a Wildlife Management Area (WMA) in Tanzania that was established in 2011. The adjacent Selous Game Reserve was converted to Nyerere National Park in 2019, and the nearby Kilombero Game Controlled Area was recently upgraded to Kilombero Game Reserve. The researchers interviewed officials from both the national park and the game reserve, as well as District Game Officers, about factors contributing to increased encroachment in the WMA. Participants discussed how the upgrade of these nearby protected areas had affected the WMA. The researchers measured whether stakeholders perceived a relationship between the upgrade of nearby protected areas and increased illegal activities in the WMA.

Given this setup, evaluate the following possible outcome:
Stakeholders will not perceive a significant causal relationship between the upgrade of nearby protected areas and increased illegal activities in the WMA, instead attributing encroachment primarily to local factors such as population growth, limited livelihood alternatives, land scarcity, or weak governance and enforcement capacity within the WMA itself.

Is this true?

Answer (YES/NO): NO